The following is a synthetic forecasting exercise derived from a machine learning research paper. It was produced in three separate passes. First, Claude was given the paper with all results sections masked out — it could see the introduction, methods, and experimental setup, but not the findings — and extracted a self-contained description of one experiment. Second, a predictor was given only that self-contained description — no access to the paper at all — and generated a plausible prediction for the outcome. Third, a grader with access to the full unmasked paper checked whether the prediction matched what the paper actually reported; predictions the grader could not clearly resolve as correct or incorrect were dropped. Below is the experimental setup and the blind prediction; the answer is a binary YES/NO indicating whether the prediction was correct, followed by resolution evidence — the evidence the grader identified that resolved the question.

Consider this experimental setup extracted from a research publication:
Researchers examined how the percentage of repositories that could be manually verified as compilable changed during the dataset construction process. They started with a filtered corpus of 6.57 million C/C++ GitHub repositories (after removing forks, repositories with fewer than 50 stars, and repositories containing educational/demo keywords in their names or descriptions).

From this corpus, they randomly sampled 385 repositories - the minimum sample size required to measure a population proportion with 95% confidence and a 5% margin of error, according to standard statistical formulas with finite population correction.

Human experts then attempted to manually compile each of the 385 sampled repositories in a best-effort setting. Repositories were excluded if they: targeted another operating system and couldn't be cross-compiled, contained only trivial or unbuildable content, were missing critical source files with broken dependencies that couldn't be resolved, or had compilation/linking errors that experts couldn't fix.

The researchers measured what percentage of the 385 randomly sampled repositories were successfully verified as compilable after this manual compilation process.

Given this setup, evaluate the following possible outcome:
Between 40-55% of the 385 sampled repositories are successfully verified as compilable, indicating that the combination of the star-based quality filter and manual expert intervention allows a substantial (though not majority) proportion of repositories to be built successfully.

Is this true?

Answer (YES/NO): NO